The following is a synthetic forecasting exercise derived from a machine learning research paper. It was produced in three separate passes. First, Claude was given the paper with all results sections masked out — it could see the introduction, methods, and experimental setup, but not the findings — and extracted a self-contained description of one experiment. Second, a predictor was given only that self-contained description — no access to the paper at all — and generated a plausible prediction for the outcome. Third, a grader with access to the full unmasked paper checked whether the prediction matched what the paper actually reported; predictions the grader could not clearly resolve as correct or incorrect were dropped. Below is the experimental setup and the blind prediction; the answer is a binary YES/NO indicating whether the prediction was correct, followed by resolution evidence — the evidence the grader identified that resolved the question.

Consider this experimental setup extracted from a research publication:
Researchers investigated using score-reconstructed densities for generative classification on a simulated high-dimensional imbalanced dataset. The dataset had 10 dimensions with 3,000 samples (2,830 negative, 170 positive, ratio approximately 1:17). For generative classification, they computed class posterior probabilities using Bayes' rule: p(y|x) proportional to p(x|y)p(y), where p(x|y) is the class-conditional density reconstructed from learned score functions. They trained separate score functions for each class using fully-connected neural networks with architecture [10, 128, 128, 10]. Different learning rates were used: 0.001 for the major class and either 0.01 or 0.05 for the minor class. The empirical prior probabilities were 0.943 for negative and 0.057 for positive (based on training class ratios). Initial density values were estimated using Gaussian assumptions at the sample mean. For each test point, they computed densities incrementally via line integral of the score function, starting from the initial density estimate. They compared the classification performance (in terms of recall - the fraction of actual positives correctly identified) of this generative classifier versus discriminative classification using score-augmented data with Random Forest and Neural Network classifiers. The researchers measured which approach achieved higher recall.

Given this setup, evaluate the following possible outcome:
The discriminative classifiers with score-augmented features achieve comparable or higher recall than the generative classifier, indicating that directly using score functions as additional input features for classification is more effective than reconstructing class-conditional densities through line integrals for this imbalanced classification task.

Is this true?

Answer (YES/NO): NO